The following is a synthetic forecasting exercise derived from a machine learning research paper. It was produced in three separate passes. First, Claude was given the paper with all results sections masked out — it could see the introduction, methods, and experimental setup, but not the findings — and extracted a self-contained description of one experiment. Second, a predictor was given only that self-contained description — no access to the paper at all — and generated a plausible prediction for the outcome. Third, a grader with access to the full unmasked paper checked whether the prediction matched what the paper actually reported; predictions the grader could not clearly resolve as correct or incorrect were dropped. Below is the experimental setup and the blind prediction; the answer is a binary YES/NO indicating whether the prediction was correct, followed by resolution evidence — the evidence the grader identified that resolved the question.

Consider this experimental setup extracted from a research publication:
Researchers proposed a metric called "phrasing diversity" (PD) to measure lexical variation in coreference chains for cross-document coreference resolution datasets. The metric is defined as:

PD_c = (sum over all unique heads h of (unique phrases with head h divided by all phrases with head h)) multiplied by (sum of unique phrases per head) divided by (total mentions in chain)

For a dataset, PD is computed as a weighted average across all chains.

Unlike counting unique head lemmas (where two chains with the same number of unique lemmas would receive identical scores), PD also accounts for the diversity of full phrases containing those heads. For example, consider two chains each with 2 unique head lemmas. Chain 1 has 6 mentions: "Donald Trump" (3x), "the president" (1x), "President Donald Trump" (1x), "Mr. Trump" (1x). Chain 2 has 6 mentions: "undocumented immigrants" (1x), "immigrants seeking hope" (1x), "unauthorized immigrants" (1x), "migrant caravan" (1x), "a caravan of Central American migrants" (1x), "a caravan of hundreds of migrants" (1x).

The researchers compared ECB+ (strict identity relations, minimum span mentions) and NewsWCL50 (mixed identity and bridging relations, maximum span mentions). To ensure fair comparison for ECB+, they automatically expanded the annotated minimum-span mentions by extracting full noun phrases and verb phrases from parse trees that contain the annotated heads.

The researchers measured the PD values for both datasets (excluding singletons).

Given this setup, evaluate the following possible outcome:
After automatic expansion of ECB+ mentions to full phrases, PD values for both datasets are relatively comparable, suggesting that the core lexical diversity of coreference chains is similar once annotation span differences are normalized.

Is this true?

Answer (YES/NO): NO